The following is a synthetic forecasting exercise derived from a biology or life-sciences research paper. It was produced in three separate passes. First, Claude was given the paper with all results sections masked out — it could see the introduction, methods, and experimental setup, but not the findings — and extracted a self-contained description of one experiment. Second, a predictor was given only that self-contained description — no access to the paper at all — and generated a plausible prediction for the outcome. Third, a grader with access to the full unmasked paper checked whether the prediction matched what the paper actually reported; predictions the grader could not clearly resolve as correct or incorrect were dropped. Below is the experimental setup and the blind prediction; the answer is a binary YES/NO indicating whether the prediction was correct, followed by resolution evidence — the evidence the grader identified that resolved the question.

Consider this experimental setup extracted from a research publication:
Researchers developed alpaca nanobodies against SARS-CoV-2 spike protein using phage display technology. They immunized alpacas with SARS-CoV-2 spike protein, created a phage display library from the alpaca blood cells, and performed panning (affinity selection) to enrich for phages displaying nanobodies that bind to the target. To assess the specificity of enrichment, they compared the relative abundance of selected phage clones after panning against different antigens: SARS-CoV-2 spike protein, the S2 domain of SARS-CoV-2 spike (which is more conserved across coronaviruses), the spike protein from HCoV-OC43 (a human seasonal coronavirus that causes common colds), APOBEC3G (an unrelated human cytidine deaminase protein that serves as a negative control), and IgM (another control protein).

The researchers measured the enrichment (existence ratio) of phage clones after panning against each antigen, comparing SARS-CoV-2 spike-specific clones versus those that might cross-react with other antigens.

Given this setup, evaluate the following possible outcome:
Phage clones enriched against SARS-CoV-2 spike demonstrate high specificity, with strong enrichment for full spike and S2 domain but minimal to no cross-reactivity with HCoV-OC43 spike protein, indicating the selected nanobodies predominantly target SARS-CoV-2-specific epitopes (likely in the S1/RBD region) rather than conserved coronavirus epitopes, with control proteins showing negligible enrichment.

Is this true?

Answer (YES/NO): NO